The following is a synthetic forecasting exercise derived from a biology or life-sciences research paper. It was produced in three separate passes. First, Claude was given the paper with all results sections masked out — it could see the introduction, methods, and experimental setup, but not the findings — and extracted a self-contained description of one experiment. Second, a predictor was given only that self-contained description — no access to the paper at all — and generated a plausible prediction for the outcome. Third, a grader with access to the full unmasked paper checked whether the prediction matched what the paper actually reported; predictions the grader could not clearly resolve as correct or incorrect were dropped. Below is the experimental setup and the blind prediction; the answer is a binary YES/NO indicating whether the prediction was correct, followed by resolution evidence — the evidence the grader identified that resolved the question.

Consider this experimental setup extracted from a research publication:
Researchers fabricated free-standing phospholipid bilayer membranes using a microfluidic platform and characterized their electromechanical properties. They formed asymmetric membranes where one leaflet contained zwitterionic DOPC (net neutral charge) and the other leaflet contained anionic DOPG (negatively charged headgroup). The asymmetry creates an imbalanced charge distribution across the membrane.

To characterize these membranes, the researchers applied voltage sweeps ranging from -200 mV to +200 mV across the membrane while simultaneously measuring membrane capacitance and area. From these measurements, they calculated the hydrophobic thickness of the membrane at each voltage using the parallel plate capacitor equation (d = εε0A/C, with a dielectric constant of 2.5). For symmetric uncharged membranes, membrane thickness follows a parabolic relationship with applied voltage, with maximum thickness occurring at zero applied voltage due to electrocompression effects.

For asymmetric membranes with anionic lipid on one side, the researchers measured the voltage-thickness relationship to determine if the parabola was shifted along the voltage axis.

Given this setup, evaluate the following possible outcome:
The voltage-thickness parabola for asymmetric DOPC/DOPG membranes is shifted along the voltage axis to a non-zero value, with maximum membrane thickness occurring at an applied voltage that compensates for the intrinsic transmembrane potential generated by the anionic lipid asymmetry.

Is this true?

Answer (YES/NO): YES